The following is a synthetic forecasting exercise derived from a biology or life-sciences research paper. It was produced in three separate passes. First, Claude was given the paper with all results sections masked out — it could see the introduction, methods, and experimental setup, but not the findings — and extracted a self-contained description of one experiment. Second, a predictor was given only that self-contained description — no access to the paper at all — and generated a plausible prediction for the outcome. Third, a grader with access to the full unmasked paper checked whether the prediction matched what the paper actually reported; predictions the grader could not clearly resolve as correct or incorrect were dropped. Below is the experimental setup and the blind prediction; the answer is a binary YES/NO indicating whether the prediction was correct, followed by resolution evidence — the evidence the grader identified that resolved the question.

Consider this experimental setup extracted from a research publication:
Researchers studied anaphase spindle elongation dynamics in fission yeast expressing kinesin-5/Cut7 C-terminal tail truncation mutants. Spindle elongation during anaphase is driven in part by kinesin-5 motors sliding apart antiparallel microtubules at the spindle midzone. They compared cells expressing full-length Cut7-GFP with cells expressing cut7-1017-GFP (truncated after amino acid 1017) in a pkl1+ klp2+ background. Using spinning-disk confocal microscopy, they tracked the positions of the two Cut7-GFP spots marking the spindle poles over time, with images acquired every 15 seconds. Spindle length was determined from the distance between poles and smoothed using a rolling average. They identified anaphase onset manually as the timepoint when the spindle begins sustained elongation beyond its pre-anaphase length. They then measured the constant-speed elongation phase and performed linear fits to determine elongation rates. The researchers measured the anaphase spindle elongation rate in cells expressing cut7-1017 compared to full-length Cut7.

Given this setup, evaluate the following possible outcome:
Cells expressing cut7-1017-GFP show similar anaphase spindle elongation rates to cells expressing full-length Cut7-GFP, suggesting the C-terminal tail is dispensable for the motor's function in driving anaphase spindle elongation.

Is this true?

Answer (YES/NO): YES